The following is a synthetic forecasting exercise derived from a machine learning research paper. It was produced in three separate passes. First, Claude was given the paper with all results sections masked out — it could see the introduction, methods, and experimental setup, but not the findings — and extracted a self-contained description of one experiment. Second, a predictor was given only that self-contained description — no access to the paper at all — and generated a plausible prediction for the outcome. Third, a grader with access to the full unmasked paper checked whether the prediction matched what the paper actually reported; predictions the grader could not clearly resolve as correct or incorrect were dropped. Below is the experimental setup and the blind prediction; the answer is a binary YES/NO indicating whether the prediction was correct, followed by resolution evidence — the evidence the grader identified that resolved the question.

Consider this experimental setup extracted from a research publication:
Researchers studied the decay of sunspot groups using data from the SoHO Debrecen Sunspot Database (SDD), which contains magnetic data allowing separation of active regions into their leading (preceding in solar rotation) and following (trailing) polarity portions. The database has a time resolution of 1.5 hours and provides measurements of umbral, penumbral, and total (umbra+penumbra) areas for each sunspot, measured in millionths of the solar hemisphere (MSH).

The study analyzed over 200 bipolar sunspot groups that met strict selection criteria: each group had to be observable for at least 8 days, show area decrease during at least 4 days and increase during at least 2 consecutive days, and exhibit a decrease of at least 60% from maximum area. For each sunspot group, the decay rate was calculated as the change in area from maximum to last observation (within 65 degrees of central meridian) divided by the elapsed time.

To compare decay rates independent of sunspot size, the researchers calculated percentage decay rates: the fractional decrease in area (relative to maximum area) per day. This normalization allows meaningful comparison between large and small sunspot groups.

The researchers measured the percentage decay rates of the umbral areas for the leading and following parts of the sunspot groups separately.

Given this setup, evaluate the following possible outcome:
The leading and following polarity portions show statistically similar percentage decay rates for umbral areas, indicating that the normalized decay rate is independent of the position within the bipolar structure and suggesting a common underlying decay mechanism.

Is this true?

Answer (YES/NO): NO